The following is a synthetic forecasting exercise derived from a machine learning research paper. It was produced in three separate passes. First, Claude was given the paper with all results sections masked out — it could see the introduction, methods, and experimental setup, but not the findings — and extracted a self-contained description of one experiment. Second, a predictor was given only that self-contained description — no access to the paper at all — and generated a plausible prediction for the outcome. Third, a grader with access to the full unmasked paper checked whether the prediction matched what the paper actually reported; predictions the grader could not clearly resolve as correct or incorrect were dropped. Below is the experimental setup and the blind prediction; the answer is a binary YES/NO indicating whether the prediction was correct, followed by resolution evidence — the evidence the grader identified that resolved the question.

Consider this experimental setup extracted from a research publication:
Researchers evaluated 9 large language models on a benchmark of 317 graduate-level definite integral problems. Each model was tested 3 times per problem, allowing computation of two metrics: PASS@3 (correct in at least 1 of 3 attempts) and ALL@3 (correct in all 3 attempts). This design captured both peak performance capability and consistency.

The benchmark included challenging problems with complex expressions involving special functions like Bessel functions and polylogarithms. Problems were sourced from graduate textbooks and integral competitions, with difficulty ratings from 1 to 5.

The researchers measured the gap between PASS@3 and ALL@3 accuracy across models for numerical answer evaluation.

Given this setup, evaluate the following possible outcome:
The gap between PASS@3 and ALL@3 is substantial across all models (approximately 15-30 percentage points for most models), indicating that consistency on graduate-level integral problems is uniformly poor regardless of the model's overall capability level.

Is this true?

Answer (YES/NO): NO